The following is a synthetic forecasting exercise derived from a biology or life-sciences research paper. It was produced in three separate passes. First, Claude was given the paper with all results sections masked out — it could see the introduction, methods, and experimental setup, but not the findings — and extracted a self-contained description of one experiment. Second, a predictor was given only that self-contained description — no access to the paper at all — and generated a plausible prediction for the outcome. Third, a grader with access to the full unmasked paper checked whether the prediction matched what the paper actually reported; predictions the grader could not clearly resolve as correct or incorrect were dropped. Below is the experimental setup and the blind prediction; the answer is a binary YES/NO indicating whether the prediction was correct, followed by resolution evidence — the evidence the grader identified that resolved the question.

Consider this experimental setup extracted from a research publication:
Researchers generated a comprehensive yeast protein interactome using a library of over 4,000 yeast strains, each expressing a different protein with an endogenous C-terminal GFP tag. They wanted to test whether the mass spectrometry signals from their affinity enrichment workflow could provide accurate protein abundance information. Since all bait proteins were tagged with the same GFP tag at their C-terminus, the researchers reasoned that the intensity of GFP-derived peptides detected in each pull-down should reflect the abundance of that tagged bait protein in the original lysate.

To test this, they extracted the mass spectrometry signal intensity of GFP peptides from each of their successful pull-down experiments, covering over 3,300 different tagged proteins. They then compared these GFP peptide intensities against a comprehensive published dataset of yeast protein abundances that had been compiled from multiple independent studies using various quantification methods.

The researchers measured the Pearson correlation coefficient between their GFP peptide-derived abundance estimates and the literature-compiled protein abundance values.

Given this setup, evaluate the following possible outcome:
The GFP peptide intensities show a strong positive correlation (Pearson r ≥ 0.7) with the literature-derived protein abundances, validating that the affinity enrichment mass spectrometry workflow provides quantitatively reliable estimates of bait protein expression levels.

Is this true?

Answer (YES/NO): YES